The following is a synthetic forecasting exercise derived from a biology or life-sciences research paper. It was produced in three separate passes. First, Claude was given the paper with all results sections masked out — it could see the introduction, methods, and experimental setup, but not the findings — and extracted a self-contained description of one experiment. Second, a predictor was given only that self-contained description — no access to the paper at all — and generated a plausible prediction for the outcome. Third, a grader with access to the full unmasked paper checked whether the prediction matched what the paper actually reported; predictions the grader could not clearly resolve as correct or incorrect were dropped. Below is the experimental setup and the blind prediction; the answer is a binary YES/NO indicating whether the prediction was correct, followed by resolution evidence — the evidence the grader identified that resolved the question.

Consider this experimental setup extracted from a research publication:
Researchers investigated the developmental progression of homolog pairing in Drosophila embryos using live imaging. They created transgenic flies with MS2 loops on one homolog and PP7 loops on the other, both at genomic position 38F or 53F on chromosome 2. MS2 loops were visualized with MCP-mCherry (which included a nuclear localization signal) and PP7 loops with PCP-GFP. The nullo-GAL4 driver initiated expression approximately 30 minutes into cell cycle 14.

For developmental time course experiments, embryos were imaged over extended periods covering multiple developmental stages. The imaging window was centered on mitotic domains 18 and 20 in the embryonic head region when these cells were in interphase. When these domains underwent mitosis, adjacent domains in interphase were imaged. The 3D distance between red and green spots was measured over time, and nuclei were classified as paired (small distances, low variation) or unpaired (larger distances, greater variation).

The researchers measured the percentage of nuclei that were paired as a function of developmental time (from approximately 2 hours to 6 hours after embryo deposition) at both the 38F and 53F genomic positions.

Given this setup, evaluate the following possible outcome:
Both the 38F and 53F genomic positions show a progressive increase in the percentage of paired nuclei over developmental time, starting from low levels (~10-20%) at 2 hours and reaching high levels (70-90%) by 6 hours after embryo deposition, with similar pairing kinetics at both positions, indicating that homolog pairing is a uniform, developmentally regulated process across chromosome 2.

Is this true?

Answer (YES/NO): NO